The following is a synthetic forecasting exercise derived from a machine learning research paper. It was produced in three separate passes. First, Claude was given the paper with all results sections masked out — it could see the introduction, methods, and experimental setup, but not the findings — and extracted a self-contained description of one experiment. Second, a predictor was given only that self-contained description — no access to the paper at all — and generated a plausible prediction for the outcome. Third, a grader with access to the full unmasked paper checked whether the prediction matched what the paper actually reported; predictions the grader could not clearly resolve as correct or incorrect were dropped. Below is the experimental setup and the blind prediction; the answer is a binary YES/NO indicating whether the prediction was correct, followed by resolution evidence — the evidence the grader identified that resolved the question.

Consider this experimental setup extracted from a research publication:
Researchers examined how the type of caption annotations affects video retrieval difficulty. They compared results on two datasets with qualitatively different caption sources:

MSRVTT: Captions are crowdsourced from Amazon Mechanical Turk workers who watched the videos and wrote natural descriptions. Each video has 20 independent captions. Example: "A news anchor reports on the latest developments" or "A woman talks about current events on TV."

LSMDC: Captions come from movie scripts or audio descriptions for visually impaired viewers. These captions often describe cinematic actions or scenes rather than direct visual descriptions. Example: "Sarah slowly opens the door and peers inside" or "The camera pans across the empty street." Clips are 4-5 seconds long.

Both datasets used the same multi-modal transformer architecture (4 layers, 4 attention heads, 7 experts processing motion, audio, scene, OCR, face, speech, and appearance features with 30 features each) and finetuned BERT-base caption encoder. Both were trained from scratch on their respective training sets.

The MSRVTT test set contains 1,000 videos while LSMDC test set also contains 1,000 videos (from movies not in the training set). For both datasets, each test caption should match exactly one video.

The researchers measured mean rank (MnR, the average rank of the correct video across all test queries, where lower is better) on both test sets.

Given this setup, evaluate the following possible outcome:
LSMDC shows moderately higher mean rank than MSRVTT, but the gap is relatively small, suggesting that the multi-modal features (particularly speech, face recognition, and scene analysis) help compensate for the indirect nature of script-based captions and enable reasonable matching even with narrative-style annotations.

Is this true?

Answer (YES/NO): NO